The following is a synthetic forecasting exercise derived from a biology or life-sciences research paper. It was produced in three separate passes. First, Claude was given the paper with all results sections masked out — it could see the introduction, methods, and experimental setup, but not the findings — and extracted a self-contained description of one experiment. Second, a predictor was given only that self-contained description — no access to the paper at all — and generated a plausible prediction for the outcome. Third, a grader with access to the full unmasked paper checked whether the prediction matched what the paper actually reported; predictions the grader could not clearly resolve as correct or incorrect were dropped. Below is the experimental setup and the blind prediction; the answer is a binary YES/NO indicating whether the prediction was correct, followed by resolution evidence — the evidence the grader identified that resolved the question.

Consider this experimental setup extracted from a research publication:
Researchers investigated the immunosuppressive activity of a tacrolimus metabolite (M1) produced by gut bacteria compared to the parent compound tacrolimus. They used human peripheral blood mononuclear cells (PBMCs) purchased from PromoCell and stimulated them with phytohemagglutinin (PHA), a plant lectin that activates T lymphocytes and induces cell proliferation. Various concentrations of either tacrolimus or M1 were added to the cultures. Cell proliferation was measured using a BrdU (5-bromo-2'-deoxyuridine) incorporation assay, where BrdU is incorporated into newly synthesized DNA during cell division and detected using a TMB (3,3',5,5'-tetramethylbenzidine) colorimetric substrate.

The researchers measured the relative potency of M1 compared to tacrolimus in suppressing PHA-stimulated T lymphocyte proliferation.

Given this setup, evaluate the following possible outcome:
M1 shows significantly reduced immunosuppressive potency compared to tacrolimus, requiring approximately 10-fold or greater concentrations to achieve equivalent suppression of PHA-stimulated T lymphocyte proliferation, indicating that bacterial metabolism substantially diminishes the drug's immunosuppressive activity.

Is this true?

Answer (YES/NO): YES